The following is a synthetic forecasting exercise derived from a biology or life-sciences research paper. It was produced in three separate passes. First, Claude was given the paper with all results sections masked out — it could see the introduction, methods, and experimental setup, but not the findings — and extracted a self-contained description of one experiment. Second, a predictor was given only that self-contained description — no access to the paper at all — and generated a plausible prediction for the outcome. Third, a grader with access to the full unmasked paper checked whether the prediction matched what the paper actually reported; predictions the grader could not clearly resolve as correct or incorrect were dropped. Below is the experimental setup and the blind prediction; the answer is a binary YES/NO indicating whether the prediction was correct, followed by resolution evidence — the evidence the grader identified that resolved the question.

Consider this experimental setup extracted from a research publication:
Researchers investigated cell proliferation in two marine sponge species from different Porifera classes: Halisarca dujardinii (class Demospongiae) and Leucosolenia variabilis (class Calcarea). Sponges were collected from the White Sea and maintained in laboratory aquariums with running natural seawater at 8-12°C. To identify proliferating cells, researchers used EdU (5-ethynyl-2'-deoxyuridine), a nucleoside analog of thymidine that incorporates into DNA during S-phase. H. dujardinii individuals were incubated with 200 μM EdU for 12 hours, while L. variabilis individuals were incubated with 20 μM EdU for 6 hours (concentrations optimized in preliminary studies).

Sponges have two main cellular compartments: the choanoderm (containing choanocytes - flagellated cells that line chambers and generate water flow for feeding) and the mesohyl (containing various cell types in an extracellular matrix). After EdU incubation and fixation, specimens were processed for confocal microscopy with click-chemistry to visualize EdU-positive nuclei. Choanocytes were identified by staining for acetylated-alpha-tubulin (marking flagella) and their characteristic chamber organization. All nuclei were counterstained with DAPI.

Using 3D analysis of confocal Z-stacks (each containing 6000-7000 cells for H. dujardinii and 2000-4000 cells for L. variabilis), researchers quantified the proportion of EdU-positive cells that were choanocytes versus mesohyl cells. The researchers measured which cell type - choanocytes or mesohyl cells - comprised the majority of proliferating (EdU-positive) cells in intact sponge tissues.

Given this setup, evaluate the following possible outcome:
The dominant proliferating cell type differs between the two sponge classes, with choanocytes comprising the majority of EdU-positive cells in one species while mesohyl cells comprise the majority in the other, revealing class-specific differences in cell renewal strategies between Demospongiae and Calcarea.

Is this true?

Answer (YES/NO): NO